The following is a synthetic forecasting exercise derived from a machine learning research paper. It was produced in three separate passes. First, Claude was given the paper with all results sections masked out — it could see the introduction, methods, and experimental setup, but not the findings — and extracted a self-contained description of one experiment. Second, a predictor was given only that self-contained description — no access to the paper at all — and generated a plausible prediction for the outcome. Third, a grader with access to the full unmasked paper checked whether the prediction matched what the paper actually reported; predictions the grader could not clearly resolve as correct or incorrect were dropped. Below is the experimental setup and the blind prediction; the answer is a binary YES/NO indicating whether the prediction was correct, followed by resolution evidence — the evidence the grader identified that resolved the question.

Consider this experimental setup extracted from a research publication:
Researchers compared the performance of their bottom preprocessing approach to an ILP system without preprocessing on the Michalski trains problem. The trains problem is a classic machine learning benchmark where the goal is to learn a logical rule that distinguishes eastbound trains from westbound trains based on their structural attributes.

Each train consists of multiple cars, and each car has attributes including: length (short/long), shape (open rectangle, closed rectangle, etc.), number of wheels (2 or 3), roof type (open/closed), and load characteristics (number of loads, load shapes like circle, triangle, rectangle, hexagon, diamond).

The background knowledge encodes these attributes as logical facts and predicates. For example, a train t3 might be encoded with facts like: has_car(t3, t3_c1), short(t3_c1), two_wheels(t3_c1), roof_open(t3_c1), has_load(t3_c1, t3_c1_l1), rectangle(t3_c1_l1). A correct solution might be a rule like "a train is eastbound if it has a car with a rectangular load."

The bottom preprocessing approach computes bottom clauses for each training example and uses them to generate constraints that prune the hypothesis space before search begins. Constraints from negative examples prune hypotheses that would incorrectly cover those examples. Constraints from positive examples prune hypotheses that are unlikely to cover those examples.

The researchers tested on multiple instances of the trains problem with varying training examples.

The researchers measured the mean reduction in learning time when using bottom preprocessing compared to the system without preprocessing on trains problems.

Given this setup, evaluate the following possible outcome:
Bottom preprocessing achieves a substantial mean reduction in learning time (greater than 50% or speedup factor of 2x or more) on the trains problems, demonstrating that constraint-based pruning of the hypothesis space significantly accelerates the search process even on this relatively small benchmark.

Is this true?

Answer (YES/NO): YES